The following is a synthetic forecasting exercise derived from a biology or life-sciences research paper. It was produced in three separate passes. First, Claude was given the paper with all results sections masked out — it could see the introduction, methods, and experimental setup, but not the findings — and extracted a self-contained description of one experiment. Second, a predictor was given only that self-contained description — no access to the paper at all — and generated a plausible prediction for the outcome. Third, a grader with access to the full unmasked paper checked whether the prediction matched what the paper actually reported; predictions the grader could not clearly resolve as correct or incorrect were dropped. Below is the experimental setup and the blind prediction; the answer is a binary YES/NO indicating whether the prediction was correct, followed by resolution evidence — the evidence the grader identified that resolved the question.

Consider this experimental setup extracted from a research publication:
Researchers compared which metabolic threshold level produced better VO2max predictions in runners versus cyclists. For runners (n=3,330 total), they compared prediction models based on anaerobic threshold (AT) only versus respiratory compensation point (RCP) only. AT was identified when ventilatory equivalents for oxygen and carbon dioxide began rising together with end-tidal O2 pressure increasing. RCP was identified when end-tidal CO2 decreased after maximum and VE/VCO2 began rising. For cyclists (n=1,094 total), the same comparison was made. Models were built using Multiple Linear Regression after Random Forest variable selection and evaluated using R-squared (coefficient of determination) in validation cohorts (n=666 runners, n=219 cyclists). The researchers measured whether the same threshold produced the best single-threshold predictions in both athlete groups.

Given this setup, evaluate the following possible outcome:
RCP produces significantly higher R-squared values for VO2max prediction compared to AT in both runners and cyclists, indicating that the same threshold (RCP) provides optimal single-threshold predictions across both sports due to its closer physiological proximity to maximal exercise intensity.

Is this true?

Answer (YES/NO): NO